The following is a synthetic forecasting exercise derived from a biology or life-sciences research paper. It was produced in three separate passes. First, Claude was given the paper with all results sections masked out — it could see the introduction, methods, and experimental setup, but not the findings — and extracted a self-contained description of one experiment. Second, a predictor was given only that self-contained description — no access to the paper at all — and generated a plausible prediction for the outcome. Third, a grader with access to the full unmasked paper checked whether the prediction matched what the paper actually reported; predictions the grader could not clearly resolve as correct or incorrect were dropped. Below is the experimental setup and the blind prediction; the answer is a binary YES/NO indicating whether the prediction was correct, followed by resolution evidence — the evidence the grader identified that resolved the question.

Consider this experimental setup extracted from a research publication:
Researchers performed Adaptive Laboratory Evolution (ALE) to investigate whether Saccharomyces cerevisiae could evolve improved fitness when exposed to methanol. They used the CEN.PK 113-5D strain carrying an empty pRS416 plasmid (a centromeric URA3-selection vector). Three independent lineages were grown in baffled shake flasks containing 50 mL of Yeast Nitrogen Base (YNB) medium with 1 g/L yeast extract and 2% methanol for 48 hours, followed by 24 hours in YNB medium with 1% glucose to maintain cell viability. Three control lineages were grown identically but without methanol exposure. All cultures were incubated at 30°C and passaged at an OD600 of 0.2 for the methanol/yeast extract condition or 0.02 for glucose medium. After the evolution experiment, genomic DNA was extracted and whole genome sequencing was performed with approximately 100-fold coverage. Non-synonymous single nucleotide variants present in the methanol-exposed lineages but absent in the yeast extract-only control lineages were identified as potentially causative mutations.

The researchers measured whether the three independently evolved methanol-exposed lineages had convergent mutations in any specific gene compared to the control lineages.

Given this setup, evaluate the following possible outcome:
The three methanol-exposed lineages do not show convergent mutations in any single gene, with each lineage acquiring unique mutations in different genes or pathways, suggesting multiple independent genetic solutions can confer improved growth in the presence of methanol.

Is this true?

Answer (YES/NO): NO